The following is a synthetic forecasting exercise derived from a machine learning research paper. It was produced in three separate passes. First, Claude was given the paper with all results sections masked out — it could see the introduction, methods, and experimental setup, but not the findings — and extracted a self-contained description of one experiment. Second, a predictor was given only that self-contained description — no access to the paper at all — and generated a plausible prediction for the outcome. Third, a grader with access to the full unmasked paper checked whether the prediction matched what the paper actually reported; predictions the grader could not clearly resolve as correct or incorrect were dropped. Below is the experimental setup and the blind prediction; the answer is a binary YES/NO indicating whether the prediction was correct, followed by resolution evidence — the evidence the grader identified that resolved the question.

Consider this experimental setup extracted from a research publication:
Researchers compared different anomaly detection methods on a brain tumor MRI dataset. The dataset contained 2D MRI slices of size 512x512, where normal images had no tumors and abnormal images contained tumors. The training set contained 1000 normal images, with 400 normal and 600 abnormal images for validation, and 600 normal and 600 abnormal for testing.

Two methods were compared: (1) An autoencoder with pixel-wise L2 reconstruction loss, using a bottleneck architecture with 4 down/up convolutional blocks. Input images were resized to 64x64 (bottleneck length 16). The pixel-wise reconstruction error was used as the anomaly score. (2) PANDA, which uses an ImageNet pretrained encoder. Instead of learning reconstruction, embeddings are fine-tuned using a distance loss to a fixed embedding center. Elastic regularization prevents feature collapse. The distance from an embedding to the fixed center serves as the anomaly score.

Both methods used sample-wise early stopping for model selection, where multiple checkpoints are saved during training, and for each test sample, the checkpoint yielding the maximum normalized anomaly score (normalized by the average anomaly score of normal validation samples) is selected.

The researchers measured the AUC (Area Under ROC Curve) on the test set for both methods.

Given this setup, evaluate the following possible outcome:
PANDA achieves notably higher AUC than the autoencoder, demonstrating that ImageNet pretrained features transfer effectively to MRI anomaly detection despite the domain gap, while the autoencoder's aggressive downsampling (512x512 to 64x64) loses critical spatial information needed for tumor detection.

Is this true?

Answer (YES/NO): YES